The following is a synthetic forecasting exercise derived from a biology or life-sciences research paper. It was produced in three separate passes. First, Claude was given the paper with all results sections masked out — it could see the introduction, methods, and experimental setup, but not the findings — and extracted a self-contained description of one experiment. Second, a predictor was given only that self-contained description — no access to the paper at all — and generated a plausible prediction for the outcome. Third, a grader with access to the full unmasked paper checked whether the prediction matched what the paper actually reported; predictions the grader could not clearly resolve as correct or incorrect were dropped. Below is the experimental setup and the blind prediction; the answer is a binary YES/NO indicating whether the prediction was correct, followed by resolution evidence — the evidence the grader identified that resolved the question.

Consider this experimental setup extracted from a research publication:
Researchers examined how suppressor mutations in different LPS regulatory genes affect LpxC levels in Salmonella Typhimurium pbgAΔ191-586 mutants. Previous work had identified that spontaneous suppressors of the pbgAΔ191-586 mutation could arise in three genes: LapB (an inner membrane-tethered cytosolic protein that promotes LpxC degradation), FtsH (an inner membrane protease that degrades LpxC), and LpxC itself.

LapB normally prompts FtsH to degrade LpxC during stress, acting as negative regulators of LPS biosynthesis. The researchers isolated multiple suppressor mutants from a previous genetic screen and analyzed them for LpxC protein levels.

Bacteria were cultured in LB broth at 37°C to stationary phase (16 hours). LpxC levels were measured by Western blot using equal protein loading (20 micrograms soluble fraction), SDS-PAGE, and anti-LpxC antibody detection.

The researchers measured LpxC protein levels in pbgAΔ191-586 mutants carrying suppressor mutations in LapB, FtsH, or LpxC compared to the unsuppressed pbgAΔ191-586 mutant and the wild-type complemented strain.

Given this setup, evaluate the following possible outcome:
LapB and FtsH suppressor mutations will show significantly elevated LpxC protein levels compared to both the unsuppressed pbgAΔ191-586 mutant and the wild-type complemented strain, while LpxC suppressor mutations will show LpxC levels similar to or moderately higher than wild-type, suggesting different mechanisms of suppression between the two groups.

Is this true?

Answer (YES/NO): NO